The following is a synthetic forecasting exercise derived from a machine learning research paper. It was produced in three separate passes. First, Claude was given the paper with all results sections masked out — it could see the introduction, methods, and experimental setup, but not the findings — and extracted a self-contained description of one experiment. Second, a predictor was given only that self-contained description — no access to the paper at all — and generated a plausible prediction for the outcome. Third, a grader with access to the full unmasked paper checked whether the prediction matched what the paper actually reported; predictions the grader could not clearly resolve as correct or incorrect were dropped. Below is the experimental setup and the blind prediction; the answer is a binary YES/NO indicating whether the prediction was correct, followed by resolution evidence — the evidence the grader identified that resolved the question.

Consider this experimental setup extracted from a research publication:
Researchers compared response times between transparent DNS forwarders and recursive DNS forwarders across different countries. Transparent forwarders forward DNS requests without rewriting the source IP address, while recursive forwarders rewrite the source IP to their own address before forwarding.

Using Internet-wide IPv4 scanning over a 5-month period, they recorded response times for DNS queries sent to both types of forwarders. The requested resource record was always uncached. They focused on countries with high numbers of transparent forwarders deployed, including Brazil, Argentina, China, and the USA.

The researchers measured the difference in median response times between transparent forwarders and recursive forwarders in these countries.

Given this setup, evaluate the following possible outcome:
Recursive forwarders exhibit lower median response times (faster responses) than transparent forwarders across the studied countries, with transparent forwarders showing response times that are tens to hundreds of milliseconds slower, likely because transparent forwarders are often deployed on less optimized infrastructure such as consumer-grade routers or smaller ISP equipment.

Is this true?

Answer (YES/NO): NO